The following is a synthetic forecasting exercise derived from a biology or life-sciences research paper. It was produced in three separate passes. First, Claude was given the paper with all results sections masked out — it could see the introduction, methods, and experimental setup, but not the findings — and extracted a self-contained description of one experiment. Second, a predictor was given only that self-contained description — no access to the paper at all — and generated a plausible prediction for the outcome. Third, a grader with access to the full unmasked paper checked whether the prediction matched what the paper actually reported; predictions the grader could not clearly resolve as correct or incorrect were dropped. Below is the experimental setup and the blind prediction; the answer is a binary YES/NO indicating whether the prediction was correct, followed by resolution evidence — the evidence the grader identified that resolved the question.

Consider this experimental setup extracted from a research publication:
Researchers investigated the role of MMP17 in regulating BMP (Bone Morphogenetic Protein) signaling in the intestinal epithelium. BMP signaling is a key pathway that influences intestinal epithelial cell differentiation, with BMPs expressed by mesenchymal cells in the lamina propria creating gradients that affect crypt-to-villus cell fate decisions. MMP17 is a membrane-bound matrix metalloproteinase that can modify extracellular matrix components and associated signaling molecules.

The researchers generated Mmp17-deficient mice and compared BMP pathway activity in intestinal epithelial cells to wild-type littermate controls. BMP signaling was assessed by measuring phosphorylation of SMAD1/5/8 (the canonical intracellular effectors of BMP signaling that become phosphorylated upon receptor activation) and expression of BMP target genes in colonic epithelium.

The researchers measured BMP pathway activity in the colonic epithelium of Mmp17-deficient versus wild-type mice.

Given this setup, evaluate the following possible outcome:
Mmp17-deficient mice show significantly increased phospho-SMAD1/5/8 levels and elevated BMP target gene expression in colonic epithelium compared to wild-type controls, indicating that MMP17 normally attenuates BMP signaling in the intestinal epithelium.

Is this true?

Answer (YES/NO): NO